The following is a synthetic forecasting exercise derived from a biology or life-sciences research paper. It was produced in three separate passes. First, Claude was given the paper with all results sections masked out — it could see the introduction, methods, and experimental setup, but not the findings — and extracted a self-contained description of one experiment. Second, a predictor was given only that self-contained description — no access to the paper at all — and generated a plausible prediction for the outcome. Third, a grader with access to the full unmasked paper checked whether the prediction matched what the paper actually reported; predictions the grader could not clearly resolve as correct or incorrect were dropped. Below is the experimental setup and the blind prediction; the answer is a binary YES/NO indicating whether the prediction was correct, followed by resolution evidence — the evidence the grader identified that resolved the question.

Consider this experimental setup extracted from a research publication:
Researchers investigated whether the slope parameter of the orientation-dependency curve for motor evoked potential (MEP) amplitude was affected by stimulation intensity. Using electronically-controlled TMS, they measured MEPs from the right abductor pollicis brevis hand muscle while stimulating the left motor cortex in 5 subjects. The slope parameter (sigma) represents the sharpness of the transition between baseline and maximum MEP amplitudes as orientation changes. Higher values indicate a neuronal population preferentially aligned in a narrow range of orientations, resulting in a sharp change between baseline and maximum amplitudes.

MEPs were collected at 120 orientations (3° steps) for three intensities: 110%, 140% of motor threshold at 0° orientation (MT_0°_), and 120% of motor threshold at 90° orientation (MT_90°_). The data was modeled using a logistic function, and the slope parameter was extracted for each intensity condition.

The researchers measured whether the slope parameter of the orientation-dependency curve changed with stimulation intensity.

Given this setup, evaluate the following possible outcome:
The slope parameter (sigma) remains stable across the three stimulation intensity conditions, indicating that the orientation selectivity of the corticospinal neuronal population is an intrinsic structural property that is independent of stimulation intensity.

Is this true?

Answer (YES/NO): NO